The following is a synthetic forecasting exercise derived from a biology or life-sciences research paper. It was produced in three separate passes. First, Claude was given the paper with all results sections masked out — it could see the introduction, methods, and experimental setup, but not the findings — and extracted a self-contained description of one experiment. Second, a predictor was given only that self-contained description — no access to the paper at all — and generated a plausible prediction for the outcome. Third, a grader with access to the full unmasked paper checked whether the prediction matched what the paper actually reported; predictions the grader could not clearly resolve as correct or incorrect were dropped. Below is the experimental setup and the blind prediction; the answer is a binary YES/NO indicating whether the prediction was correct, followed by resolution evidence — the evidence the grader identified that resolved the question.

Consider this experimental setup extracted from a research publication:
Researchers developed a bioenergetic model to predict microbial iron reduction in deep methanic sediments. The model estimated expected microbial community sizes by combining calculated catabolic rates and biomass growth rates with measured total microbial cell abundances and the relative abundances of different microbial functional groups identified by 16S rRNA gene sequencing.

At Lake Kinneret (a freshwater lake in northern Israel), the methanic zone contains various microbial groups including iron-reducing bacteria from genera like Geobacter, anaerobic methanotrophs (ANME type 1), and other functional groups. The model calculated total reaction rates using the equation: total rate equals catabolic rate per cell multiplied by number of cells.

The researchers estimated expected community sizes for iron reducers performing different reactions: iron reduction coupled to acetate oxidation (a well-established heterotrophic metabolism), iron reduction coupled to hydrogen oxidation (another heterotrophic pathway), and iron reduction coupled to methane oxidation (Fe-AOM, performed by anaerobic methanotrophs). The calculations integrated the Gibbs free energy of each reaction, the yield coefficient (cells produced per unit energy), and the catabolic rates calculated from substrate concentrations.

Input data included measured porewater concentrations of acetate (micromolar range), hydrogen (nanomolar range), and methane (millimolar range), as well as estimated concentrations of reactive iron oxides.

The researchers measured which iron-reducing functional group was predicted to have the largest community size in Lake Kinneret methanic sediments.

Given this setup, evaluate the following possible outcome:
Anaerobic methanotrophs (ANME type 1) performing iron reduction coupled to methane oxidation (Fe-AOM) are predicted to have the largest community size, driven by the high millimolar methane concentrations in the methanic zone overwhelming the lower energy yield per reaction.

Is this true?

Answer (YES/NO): NO